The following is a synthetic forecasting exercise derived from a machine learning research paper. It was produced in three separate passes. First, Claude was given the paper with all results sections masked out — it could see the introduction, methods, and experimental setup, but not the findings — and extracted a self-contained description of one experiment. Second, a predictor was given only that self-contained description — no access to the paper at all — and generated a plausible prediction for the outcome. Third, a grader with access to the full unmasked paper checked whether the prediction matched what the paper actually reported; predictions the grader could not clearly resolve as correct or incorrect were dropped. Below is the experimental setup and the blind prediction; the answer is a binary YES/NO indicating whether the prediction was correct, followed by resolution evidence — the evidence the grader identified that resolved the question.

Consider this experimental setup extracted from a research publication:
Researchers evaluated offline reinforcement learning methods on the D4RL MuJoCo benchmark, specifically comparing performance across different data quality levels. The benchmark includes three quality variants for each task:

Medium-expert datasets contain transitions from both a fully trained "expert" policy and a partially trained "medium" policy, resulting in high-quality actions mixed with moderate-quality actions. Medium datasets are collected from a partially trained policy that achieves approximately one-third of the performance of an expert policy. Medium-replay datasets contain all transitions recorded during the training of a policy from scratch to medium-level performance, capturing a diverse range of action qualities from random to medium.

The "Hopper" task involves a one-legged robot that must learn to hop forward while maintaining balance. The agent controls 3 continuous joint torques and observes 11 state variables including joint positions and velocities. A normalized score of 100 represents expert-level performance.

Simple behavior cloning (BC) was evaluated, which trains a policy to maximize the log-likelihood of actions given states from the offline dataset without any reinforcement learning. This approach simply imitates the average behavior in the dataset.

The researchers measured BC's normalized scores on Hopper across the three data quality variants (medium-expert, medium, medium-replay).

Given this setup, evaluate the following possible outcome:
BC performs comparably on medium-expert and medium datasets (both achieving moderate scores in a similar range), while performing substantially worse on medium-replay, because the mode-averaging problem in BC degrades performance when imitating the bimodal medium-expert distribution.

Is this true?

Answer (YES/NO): YES